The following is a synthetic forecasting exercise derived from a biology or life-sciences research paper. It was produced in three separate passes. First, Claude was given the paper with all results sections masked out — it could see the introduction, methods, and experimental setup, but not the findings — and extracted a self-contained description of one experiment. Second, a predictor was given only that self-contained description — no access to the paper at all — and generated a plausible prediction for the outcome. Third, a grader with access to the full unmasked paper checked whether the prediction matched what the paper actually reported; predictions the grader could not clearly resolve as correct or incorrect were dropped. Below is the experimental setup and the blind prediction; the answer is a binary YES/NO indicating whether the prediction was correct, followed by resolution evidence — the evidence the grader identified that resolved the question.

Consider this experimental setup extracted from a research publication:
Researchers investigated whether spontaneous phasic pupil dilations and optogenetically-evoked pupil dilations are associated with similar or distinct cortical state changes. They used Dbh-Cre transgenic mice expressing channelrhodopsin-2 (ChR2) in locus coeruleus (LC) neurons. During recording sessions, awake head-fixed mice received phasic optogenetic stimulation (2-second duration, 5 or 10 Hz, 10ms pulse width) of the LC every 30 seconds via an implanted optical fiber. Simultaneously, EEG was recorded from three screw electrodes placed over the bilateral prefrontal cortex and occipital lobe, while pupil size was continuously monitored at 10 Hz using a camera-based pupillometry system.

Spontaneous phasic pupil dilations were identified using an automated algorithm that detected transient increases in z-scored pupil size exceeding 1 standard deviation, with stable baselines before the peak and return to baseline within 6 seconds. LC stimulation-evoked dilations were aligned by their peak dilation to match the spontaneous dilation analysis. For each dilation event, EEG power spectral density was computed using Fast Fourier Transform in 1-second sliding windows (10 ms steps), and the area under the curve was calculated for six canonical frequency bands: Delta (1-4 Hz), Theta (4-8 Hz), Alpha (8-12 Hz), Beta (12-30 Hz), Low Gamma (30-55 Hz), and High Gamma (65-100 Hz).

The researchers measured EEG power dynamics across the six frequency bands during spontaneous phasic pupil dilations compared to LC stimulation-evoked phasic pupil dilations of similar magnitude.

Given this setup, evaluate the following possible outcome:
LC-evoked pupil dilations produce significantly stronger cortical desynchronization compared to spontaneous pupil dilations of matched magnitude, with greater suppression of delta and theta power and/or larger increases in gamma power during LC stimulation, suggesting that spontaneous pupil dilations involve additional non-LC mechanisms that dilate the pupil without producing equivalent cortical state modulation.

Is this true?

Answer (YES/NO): NO